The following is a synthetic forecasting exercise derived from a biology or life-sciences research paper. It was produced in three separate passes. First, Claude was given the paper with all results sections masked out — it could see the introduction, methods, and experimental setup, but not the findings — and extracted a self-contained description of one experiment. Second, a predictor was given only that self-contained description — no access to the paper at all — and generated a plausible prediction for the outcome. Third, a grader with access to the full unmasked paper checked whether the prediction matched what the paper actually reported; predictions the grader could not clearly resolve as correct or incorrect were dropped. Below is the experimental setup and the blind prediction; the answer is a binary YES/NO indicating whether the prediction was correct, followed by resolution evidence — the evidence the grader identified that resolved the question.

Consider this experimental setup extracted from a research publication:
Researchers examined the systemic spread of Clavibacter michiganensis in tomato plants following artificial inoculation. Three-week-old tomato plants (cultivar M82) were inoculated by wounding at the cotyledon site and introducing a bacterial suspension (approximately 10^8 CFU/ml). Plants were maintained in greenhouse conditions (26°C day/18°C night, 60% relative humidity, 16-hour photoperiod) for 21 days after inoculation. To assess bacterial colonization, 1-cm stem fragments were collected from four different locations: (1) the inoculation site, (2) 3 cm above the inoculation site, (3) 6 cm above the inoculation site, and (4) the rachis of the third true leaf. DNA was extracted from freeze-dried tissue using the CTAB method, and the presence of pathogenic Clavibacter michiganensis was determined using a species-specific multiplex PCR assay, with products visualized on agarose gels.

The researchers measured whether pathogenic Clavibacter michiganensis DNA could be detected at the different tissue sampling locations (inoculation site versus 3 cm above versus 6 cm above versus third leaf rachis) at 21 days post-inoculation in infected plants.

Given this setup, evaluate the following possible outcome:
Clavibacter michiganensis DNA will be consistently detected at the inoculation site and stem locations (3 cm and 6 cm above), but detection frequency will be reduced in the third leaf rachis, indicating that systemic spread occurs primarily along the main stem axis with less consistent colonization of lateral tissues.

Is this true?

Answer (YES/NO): NO